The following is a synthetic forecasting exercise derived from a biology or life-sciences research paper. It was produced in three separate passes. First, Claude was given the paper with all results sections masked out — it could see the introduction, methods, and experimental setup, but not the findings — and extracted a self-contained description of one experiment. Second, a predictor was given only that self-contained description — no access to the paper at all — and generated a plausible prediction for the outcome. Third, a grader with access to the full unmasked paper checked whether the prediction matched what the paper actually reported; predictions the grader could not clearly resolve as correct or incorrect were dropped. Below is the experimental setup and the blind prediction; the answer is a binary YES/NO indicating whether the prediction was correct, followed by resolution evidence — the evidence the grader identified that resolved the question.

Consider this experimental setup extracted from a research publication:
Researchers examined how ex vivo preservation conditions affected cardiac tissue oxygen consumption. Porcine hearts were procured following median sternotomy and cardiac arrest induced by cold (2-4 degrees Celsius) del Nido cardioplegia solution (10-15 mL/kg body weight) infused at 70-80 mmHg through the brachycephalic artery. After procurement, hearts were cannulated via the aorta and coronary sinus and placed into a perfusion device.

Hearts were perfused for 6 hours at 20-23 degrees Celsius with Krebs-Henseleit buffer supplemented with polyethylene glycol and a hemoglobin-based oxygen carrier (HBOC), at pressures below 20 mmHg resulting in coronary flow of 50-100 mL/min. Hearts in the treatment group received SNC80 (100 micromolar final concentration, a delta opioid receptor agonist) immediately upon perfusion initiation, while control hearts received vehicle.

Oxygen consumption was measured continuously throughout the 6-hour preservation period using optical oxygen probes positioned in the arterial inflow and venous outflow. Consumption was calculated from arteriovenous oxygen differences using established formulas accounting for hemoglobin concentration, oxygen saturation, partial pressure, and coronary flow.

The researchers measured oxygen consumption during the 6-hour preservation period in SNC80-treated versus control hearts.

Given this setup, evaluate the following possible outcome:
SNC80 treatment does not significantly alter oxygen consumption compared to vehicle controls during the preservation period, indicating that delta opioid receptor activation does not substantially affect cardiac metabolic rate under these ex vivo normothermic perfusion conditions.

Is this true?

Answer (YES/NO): NO